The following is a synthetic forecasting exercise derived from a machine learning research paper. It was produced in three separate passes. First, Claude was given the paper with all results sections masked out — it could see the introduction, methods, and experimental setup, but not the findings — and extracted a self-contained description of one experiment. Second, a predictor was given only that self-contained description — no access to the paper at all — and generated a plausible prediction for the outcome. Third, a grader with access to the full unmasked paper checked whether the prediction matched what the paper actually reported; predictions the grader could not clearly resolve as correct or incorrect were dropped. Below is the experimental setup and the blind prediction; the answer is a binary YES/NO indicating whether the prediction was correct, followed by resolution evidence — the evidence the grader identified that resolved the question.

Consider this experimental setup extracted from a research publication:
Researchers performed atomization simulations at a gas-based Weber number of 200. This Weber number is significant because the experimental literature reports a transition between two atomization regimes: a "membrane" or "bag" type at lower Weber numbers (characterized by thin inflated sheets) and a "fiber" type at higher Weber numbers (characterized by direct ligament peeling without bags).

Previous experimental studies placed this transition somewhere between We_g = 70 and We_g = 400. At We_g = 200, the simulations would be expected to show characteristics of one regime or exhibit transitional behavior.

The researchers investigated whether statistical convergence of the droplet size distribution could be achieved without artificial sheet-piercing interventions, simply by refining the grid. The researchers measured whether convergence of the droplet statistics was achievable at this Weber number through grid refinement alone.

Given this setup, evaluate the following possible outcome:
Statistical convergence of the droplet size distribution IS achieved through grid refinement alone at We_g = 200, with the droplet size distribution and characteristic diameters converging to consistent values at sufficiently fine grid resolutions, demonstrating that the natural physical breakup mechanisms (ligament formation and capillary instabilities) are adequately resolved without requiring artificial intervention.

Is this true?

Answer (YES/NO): NO